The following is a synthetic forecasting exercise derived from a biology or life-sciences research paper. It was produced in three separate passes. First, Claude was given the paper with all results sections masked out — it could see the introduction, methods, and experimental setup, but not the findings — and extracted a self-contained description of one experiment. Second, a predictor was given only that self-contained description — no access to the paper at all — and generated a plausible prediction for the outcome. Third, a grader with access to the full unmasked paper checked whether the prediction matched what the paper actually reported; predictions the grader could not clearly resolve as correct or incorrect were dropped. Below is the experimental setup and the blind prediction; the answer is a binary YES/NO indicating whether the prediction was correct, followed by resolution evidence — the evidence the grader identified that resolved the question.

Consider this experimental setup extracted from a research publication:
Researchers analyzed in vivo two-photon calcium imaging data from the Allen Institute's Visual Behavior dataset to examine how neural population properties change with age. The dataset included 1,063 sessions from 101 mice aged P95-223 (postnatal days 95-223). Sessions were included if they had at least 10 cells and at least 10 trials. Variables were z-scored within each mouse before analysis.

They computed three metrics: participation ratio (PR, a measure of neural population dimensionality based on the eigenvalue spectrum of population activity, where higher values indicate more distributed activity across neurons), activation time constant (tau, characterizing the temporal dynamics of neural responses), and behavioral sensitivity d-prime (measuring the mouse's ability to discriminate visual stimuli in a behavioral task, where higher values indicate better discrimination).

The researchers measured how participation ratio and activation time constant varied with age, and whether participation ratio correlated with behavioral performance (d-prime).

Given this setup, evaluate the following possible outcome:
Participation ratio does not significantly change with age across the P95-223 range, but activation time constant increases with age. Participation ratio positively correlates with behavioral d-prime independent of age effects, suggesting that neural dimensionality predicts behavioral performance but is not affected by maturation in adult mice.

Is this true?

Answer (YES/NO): NO